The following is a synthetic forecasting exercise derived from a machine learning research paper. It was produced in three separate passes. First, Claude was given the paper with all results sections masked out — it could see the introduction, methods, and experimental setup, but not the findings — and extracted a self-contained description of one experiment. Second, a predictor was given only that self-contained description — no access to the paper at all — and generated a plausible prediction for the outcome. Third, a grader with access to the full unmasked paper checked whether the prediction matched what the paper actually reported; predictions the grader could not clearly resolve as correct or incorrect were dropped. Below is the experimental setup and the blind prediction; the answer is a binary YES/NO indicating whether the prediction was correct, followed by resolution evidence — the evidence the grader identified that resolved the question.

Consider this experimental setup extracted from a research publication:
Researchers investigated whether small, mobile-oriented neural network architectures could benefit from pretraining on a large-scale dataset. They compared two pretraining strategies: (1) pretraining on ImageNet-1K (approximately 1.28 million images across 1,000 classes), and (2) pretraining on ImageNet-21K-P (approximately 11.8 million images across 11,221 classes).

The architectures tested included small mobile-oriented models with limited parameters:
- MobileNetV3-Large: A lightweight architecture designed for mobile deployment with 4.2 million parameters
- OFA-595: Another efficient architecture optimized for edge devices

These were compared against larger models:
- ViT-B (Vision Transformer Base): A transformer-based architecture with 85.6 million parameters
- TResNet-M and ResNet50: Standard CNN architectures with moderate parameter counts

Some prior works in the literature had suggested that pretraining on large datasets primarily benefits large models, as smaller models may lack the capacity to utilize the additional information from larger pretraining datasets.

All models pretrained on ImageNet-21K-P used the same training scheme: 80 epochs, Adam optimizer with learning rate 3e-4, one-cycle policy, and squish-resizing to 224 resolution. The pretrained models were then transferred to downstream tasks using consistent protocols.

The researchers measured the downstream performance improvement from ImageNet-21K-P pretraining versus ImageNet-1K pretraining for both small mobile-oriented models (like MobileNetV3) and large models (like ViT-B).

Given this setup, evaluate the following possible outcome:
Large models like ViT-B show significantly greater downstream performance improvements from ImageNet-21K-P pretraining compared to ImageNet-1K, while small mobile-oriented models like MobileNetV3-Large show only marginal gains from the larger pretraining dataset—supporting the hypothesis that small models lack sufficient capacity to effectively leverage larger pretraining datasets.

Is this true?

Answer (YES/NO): NO